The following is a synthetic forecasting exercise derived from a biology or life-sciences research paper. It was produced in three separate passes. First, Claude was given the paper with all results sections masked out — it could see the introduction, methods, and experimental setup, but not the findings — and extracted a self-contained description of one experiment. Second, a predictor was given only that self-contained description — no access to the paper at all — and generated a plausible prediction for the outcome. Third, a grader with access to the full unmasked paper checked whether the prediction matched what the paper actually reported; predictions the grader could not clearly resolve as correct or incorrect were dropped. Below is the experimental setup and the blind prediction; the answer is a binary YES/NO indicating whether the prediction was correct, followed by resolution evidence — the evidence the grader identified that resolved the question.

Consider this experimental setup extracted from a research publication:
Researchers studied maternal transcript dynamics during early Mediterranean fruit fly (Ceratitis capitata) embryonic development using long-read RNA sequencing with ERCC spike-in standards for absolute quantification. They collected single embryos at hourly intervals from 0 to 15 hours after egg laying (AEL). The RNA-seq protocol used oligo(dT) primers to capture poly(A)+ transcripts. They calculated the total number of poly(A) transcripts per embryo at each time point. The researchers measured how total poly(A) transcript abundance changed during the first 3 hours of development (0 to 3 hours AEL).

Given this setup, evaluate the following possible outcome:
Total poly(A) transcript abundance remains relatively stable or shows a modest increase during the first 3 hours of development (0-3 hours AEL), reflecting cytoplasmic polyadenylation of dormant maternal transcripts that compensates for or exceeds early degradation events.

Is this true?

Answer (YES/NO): NO